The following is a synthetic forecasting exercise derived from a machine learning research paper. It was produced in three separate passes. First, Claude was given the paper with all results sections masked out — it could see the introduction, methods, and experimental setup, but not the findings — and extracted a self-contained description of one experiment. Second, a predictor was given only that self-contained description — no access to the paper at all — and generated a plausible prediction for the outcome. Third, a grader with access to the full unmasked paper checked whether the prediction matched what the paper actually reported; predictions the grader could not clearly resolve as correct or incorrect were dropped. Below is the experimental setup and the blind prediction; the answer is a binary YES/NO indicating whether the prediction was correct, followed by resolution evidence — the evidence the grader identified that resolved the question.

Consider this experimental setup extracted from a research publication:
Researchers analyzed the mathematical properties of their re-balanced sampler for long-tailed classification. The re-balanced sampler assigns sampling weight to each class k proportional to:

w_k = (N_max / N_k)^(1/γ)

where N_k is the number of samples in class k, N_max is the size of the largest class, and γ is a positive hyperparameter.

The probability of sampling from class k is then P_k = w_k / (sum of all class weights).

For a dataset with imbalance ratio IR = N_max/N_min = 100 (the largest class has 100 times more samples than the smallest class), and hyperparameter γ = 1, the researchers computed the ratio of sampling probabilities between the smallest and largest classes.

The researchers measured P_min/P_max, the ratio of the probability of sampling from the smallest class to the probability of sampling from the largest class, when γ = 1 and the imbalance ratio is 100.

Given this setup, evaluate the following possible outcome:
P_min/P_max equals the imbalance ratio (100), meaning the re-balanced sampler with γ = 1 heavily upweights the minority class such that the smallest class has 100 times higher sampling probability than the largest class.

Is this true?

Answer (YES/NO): YES